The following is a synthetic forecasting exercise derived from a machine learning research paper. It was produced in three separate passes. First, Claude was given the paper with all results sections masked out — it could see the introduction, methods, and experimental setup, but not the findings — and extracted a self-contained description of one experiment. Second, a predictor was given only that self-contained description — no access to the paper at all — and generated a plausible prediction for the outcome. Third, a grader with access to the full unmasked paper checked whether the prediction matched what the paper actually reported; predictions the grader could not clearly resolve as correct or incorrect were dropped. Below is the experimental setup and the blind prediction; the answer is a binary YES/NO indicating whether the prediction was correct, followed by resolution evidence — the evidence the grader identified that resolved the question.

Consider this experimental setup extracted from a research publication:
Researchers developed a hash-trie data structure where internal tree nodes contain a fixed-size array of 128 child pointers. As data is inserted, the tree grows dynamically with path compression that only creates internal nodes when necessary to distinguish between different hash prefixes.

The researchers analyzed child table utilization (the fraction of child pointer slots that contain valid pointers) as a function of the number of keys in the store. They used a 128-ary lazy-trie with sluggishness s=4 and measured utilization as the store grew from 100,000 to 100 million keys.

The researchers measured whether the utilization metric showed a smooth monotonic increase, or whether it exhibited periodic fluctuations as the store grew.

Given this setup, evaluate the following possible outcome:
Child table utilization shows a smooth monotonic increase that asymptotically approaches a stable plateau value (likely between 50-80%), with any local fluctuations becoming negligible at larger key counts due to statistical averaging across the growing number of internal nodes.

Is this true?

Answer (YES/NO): NO